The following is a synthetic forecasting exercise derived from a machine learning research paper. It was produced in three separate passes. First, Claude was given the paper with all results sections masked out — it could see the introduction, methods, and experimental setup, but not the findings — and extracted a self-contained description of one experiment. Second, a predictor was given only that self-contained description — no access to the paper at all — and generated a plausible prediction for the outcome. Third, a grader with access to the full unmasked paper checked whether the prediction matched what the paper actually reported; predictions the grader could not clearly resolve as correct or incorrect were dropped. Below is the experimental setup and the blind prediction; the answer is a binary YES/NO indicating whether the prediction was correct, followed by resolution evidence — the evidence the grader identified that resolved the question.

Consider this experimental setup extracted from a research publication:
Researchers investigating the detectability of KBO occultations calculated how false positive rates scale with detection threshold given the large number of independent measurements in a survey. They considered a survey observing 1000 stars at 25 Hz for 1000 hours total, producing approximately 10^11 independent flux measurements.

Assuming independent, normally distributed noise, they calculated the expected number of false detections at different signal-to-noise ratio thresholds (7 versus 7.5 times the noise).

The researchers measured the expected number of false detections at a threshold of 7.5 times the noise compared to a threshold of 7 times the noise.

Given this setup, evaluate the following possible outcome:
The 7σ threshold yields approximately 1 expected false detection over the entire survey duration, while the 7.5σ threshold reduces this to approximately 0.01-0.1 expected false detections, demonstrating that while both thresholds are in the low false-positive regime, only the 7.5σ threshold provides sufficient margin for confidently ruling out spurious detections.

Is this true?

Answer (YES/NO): NO